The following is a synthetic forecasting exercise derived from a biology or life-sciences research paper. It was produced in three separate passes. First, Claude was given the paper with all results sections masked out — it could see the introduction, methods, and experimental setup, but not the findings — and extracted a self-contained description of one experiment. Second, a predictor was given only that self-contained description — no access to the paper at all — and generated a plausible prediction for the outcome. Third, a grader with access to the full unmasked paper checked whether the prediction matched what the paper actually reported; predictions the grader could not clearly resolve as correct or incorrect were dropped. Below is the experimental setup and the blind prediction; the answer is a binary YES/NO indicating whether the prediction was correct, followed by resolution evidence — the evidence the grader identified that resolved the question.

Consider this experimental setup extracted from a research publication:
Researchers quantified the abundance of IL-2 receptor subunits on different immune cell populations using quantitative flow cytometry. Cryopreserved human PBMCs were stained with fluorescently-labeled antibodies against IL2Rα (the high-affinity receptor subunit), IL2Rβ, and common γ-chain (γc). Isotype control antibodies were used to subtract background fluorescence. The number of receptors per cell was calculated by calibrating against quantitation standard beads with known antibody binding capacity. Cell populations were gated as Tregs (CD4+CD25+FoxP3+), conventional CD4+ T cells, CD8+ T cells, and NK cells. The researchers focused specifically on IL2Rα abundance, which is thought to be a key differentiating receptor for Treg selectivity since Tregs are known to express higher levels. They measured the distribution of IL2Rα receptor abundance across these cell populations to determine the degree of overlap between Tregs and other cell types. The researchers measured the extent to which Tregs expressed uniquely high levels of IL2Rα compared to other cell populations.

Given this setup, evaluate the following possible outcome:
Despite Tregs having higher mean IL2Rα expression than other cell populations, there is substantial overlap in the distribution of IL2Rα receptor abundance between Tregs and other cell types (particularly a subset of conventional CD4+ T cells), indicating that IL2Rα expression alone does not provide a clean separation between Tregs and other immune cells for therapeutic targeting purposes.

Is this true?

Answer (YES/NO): YES